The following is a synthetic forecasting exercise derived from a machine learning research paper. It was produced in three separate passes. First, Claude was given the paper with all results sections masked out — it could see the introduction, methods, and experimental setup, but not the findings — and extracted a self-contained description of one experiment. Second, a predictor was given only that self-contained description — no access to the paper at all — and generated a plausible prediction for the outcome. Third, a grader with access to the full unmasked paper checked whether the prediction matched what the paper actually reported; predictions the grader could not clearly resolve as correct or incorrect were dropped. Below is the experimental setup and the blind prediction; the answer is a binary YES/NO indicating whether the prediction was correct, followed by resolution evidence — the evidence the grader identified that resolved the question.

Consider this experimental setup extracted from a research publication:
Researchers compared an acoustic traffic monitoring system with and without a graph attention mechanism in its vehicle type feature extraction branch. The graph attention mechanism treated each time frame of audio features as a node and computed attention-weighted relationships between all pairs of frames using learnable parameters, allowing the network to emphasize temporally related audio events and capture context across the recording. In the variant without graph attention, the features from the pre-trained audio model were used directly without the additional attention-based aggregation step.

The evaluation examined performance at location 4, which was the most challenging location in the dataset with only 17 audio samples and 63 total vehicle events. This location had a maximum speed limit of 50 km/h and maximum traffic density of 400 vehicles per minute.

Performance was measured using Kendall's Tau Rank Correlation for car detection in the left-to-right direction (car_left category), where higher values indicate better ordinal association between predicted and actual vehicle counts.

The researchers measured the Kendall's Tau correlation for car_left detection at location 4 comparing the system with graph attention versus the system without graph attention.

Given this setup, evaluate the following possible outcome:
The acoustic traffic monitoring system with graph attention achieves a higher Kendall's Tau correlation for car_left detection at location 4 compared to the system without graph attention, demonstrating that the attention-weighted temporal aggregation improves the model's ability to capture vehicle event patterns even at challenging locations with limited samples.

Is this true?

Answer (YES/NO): NO